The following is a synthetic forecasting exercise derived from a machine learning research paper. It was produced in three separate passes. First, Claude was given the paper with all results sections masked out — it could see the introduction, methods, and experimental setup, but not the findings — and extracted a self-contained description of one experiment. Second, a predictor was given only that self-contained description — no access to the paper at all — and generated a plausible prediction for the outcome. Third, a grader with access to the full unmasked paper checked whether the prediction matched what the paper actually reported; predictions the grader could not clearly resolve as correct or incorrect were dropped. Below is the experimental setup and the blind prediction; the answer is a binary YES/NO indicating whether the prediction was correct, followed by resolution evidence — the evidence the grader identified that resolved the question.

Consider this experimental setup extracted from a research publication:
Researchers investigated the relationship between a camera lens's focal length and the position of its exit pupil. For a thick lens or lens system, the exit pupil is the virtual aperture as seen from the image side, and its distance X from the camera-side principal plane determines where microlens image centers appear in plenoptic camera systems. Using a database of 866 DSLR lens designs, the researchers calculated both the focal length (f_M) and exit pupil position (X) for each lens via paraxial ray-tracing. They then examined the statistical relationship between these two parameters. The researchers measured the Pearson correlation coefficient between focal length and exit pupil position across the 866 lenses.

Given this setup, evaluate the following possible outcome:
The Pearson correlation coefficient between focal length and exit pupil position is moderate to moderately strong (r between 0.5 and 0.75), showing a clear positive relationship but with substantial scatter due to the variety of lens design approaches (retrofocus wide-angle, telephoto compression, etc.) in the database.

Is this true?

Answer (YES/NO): NO